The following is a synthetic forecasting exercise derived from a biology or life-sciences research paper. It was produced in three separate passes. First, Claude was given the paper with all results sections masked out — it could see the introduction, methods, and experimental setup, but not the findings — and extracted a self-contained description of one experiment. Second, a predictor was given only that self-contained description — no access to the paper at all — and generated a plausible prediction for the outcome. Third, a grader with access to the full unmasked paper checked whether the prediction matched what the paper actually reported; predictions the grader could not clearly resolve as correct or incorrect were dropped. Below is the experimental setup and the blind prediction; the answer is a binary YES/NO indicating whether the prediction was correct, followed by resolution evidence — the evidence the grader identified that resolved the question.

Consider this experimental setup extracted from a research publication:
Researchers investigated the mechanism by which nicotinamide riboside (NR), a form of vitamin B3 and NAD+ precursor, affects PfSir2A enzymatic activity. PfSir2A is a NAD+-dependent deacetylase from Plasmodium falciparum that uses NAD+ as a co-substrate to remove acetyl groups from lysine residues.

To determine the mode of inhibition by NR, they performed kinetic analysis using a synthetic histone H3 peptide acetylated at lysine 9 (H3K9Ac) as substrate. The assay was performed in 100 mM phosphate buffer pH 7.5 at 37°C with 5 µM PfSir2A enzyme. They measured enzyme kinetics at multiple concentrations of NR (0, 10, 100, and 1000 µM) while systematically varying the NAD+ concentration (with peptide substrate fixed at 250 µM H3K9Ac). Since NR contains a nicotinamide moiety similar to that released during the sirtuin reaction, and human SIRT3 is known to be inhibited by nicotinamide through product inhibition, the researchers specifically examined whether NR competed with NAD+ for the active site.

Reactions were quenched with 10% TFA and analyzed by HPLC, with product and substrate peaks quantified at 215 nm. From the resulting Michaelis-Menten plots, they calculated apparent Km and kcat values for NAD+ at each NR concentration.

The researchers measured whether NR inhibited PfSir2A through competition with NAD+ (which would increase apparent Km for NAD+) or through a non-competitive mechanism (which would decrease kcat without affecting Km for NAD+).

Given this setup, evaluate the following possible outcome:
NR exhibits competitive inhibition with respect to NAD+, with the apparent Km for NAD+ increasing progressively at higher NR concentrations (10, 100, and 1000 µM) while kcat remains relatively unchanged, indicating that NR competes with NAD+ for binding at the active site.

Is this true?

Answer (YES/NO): NO